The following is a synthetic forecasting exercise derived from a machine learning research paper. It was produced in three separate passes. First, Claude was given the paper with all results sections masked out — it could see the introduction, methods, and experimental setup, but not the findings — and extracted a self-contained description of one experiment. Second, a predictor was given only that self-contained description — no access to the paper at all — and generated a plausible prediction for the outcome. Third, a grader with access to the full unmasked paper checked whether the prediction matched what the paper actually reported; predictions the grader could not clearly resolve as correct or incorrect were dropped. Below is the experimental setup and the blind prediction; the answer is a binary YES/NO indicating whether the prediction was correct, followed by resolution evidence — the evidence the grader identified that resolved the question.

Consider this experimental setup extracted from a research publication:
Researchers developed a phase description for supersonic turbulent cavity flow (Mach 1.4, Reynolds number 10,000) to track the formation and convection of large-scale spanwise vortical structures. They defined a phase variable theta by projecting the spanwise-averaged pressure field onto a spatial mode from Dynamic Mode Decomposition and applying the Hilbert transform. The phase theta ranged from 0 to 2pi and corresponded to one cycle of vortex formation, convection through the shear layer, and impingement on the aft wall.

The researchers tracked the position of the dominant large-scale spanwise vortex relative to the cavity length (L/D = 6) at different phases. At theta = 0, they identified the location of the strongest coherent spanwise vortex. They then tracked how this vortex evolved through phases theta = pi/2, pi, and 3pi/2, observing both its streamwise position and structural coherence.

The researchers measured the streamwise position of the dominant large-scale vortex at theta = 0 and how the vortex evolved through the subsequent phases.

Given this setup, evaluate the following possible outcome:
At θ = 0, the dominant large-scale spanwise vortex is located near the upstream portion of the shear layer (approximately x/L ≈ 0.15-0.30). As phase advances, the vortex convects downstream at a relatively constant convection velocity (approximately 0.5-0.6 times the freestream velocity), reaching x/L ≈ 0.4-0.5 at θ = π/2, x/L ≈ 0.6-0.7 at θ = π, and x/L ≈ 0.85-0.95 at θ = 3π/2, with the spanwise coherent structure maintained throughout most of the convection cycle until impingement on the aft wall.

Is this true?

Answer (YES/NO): NO